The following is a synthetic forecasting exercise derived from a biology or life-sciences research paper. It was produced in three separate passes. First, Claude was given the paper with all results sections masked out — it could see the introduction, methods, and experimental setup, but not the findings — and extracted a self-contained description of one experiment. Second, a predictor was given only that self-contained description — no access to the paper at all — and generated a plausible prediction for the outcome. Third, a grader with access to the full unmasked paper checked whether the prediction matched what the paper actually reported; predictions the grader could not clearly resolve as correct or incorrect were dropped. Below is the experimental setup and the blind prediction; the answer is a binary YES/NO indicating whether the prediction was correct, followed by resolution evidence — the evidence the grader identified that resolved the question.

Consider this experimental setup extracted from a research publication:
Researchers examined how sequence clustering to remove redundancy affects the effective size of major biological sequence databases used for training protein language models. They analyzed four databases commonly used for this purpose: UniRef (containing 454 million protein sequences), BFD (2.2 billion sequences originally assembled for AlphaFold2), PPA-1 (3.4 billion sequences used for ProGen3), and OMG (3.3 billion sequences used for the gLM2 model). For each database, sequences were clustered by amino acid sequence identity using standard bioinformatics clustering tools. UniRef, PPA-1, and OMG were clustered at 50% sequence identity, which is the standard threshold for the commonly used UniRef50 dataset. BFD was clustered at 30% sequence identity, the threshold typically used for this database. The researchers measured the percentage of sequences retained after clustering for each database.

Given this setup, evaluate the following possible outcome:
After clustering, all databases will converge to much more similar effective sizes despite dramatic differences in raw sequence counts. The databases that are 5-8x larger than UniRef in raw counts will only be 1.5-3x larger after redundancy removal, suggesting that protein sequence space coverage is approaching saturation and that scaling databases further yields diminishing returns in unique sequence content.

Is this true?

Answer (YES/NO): YES